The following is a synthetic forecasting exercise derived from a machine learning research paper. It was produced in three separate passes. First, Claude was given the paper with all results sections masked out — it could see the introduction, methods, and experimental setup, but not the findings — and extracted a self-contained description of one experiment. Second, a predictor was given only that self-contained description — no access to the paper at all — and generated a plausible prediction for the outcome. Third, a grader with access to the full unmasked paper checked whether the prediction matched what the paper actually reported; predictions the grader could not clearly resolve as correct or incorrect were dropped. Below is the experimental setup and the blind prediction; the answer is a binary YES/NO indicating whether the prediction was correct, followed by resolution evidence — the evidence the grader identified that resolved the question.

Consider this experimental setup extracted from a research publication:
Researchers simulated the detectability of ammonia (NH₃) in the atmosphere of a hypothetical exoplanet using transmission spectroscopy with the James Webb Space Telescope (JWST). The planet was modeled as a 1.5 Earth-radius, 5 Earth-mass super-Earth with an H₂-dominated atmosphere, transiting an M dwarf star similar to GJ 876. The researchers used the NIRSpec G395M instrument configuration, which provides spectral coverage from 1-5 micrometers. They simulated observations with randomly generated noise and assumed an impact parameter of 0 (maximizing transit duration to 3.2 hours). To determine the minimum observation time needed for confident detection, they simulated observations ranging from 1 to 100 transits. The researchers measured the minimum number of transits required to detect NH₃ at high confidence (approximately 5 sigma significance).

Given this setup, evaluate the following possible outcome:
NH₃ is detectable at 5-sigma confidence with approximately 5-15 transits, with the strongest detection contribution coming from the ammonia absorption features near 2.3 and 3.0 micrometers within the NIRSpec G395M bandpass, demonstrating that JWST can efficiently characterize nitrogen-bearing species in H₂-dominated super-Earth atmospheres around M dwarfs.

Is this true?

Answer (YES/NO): NO